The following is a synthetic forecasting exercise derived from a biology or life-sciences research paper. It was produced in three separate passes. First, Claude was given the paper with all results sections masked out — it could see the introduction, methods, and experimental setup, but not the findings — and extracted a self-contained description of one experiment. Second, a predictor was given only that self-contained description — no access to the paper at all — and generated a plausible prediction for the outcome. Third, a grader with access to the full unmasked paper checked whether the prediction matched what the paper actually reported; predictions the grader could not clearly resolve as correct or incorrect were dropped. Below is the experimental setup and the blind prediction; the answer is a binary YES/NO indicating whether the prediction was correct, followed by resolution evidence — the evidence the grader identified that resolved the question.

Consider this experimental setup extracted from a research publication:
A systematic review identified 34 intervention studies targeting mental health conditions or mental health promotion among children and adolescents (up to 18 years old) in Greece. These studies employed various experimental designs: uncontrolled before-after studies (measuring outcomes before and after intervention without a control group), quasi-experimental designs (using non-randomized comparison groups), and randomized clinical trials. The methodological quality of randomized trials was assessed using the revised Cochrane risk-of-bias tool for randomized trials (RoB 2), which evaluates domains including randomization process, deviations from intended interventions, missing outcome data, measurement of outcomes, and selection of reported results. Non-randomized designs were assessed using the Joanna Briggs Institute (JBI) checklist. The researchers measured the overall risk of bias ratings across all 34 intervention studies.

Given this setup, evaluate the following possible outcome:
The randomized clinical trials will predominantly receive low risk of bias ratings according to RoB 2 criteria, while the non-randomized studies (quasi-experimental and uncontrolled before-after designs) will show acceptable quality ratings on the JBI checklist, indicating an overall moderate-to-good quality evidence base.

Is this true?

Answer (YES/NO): NO